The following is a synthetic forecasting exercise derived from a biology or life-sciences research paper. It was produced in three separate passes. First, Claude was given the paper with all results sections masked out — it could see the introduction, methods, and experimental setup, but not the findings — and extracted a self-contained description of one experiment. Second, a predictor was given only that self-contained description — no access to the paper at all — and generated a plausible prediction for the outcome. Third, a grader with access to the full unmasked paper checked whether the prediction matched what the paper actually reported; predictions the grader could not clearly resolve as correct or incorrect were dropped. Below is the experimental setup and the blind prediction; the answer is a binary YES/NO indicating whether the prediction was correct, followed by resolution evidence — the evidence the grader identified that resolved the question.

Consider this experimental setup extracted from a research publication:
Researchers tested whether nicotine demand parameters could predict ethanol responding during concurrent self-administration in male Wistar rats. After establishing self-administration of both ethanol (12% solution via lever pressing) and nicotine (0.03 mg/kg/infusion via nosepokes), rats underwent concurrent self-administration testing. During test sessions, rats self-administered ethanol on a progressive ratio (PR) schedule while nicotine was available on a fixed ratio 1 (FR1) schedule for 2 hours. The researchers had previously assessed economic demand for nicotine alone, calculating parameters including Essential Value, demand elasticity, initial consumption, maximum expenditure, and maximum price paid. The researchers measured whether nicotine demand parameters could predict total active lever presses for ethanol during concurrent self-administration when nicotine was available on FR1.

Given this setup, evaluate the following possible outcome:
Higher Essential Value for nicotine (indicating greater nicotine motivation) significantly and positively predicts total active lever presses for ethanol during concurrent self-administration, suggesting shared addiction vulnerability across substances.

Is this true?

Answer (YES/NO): NO